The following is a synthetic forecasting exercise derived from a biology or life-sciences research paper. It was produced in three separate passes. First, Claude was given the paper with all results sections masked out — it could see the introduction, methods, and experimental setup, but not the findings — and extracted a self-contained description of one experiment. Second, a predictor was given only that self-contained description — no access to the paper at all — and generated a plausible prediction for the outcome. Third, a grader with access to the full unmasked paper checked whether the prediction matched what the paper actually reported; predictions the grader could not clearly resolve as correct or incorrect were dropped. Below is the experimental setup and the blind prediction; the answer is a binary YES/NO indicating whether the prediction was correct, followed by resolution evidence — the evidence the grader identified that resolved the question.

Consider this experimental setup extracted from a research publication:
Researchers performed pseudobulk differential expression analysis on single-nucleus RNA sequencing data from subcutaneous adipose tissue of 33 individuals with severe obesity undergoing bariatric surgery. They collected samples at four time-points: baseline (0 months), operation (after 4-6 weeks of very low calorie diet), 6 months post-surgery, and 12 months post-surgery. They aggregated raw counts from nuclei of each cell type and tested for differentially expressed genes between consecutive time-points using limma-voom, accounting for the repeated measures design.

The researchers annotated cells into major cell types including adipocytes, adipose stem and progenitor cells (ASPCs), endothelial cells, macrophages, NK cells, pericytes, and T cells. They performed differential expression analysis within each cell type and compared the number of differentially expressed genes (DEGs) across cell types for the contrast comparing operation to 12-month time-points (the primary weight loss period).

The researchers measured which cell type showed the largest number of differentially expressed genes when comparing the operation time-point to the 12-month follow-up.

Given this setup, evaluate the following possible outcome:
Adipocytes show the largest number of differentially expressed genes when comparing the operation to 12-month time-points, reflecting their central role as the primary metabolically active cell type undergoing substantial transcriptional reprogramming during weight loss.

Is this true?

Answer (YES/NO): YES